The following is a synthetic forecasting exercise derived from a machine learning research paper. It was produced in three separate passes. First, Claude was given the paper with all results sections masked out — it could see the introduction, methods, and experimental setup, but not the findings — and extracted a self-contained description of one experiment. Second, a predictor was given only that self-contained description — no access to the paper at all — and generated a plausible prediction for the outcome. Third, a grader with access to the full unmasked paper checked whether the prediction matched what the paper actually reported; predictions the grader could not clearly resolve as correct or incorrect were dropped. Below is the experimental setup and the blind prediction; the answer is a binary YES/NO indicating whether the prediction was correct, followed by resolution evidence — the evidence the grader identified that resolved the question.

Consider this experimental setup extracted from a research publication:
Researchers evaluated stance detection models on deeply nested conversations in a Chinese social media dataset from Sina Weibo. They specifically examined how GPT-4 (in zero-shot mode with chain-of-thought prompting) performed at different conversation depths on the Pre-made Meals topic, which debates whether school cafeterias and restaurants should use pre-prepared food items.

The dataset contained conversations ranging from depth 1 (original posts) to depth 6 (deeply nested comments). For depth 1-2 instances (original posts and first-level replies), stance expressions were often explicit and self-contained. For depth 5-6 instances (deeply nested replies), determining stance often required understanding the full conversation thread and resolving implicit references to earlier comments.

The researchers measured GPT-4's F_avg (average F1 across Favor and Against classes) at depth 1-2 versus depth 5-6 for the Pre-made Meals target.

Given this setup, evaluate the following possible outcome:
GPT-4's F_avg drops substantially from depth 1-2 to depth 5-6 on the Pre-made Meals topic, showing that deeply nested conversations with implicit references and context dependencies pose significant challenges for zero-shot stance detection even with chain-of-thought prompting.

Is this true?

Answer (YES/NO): YES